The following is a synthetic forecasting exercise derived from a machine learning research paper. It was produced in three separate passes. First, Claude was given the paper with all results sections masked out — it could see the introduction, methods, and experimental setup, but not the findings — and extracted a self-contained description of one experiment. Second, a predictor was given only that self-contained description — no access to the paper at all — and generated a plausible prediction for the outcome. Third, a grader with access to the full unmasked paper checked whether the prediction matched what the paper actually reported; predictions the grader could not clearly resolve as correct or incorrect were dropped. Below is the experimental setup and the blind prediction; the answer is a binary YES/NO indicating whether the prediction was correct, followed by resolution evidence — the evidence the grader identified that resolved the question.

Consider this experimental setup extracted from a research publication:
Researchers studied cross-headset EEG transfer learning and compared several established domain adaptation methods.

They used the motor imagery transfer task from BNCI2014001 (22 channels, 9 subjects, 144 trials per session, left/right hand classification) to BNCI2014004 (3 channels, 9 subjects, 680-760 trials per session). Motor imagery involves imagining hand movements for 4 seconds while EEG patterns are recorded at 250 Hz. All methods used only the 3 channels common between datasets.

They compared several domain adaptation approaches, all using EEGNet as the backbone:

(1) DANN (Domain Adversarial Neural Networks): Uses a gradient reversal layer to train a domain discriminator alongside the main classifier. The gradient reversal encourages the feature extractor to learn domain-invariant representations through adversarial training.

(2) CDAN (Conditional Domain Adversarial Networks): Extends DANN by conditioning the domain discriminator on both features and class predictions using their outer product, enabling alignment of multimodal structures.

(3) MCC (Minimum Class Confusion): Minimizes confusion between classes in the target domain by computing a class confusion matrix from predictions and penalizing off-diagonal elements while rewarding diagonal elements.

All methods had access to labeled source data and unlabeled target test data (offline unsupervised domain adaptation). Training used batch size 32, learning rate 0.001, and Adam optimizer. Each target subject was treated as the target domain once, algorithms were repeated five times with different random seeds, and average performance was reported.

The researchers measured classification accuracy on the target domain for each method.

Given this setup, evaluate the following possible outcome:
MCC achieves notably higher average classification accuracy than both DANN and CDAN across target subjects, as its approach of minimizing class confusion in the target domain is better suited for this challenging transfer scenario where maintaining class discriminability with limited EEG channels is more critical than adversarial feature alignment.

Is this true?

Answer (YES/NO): NO